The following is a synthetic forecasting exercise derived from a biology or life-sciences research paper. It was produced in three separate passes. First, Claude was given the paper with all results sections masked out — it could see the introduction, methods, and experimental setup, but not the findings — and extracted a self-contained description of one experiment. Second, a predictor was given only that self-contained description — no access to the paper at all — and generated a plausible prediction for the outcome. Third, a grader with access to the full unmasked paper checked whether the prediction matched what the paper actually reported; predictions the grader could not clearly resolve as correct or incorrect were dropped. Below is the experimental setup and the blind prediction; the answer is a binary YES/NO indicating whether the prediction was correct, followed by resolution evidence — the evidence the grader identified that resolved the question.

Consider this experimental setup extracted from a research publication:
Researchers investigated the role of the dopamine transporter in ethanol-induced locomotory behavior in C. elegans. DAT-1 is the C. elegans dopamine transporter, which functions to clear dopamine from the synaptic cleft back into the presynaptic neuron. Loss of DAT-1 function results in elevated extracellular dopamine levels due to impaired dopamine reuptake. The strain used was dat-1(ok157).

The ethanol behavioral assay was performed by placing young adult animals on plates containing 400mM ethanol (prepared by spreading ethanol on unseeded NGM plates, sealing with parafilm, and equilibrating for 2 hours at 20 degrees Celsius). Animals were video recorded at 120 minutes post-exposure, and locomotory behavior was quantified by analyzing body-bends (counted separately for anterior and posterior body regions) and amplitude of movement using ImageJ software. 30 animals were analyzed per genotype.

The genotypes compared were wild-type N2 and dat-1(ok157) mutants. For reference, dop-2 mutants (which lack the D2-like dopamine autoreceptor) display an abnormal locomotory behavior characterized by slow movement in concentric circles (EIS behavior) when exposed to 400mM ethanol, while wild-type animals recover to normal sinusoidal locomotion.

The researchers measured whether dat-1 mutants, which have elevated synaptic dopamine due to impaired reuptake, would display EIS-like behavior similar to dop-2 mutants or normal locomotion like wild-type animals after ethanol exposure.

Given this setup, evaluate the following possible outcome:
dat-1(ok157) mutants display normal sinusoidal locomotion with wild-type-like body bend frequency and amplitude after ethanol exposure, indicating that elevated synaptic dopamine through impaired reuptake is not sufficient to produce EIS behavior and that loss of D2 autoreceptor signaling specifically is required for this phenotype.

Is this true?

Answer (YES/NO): YES